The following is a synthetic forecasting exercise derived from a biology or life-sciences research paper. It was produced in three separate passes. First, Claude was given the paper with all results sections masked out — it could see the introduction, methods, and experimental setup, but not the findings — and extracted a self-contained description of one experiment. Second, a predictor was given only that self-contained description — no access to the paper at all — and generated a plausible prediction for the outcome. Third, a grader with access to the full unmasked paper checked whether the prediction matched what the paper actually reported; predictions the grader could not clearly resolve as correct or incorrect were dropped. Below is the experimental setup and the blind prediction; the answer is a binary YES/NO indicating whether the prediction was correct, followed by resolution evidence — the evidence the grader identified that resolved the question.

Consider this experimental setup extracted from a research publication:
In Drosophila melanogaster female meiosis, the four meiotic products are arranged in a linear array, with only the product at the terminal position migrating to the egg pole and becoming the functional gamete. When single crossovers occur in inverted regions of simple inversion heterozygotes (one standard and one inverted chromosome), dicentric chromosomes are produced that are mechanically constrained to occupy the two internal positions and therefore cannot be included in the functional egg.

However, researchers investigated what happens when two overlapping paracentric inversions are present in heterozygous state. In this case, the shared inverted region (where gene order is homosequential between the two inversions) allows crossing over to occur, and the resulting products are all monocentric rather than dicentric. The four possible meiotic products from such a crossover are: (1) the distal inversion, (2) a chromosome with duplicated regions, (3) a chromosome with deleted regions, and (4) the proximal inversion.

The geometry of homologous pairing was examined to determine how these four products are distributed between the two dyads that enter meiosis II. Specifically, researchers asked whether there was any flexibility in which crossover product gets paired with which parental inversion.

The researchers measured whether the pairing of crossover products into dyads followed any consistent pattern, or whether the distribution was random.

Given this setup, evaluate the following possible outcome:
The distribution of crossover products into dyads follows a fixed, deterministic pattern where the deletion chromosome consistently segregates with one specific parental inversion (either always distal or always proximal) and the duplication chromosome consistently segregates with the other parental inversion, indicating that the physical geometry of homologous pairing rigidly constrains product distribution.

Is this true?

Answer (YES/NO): YES